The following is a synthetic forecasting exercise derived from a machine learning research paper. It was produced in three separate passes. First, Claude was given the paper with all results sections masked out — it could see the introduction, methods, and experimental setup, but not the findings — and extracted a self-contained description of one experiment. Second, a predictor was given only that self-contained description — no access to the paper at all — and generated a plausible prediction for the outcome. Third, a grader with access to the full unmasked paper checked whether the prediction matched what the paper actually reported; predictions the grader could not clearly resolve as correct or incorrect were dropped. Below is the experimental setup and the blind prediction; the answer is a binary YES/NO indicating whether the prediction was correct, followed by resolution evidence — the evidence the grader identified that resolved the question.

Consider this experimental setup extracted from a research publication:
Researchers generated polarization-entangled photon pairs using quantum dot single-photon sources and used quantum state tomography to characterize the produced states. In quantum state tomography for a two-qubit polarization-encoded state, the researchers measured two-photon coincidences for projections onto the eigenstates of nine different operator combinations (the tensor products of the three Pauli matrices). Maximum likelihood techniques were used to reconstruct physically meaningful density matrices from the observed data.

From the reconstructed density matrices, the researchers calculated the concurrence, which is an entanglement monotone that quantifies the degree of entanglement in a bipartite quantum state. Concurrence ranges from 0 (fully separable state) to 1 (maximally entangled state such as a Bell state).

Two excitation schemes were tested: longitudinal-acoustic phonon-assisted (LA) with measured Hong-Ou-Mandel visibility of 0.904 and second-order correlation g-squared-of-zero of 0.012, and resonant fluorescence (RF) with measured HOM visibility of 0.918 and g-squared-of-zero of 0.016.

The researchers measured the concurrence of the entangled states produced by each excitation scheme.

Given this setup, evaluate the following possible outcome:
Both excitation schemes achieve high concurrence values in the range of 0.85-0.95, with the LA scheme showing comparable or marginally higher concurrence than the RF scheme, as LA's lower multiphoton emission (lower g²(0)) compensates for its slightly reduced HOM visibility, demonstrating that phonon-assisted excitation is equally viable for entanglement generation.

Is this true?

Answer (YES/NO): NO